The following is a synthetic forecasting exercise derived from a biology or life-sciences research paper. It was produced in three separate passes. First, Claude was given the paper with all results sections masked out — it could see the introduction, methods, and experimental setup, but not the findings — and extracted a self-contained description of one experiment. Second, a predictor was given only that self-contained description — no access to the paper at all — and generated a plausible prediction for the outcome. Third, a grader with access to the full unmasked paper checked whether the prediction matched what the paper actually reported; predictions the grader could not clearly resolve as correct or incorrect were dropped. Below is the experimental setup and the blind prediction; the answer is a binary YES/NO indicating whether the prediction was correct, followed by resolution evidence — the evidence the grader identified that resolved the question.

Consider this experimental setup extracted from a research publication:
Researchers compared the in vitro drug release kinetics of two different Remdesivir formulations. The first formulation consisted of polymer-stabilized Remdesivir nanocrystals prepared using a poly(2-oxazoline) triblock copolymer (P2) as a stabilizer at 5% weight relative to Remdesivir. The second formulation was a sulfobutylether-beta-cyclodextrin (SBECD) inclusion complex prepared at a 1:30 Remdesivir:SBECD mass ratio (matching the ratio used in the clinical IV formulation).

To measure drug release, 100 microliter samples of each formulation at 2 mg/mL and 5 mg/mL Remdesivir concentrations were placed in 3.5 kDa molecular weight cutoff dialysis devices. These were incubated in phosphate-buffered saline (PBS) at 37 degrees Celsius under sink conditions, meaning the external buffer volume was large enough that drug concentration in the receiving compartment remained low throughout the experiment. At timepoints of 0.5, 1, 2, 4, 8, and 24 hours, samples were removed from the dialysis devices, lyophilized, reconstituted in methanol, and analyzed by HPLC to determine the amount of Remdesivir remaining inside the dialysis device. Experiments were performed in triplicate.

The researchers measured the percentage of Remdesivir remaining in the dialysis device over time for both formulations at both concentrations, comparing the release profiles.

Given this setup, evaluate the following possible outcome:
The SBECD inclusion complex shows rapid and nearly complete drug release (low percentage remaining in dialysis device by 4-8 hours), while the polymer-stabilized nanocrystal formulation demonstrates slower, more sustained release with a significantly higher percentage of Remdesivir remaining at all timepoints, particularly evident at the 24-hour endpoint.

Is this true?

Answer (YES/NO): NO